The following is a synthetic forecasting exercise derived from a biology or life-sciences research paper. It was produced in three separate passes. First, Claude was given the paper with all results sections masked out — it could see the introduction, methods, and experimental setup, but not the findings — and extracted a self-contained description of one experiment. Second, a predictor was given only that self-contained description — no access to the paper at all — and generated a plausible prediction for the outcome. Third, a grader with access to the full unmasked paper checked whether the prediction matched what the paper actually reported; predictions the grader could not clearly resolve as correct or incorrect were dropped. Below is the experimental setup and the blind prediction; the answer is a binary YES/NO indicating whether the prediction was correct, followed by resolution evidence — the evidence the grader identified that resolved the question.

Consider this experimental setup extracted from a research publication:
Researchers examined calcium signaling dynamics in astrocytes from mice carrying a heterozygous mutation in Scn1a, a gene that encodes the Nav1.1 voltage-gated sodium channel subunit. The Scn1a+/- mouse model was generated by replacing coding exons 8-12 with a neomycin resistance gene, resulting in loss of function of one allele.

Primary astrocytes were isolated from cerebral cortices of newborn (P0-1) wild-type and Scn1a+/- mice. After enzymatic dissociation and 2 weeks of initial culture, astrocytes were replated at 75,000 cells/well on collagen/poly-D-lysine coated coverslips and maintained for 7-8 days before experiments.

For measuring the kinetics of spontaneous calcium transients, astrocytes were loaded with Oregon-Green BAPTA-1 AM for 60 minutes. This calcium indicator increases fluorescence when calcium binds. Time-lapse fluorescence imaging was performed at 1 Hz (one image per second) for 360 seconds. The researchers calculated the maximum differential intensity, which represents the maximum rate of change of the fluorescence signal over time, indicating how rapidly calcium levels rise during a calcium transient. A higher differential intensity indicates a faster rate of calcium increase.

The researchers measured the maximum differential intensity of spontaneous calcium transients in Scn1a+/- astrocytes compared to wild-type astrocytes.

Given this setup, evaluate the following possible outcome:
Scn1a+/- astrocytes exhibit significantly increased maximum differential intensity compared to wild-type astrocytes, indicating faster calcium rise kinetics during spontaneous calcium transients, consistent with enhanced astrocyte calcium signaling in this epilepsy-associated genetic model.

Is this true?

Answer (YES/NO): YES